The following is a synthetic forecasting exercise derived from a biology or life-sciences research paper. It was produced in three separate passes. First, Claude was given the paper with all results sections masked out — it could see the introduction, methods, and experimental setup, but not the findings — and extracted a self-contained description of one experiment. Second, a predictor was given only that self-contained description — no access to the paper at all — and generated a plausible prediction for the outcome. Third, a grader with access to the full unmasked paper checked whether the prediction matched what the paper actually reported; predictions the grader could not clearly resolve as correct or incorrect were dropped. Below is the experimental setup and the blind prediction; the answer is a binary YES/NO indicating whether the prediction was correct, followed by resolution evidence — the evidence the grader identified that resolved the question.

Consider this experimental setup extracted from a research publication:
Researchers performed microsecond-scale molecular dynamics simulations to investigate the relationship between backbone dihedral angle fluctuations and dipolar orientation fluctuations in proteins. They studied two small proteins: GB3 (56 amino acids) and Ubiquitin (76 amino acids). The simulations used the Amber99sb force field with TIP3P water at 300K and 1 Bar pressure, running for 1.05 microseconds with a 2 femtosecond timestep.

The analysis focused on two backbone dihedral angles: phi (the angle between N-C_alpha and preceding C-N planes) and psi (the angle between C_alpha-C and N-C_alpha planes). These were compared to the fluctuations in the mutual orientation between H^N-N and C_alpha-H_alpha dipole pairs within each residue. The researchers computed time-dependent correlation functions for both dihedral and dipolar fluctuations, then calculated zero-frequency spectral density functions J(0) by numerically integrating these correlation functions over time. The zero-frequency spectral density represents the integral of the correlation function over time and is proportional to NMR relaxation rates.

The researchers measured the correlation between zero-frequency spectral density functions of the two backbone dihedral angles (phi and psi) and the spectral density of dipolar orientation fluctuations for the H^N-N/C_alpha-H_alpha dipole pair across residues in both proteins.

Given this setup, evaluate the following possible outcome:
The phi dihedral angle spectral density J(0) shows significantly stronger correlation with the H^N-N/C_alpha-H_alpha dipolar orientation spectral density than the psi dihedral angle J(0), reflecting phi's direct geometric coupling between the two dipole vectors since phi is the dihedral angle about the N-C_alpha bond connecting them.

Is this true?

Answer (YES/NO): NO